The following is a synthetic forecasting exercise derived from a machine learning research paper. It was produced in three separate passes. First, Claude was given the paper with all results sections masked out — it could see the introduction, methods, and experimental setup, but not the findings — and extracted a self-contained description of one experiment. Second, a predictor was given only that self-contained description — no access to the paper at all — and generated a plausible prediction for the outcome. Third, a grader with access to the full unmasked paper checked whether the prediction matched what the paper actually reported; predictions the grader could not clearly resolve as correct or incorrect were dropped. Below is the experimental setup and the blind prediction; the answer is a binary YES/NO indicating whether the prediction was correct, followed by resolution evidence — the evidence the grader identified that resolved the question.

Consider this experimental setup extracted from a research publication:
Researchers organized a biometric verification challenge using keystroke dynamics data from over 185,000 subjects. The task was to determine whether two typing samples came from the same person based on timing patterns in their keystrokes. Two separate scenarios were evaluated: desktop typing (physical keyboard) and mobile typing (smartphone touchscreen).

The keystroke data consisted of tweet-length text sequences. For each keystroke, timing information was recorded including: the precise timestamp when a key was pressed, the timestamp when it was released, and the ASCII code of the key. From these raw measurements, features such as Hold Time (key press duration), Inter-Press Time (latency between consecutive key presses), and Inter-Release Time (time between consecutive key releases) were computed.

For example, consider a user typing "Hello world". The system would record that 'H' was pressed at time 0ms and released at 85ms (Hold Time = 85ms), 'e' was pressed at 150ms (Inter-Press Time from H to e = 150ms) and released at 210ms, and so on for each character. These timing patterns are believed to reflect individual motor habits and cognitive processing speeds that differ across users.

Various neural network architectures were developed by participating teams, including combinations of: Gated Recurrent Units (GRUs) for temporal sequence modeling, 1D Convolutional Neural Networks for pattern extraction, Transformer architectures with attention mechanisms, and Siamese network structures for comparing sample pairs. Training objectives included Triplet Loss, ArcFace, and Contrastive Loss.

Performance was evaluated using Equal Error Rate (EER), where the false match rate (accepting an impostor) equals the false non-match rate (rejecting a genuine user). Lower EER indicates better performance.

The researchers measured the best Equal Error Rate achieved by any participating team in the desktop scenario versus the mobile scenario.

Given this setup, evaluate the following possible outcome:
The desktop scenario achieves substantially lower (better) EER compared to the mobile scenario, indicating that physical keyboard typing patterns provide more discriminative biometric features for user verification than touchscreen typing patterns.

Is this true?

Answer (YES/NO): NO